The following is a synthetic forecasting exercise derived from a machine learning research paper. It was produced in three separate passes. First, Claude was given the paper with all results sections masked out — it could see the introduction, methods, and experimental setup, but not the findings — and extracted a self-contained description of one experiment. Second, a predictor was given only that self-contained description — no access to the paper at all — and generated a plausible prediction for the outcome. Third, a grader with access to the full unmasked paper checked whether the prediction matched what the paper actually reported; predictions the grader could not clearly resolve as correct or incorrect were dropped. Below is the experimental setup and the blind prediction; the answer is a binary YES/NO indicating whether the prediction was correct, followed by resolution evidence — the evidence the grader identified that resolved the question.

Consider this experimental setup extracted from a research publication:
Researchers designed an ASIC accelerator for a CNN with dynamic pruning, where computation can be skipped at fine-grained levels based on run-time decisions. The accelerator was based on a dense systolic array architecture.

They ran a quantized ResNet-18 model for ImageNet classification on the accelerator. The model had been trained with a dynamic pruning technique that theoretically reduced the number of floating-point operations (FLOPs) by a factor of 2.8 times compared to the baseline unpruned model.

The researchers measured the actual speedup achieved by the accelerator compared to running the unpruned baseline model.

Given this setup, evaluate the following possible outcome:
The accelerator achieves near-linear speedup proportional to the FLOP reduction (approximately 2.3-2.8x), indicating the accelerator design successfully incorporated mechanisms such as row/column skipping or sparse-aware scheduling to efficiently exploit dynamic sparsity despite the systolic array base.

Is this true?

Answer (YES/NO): YES